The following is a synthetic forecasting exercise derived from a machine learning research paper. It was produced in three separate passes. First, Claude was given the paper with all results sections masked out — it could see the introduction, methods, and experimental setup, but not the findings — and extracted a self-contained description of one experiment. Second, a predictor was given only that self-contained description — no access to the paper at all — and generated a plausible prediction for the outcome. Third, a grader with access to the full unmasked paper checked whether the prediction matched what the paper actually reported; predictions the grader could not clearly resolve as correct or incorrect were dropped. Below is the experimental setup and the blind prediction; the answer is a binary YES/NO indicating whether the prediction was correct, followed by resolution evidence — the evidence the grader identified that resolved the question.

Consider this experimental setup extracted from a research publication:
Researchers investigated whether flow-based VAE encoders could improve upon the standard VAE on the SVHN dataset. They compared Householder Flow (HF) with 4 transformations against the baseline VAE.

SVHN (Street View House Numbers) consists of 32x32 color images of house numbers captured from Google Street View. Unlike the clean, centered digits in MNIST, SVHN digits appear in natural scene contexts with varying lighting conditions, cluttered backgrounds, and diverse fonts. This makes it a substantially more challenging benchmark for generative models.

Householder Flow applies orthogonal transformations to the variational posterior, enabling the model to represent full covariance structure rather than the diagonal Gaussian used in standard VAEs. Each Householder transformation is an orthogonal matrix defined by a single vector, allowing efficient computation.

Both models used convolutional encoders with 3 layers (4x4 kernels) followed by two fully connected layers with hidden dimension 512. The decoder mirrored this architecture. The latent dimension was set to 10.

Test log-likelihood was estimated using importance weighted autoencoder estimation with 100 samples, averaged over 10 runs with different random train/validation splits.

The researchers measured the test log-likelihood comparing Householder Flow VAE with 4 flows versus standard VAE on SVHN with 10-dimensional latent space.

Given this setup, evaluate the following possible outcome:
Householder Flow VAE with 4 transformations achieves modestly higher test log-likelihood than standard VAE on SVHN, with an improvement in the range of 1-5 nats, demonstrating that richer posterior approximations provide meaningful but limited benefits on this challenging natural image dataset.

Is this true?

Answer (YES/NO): NO